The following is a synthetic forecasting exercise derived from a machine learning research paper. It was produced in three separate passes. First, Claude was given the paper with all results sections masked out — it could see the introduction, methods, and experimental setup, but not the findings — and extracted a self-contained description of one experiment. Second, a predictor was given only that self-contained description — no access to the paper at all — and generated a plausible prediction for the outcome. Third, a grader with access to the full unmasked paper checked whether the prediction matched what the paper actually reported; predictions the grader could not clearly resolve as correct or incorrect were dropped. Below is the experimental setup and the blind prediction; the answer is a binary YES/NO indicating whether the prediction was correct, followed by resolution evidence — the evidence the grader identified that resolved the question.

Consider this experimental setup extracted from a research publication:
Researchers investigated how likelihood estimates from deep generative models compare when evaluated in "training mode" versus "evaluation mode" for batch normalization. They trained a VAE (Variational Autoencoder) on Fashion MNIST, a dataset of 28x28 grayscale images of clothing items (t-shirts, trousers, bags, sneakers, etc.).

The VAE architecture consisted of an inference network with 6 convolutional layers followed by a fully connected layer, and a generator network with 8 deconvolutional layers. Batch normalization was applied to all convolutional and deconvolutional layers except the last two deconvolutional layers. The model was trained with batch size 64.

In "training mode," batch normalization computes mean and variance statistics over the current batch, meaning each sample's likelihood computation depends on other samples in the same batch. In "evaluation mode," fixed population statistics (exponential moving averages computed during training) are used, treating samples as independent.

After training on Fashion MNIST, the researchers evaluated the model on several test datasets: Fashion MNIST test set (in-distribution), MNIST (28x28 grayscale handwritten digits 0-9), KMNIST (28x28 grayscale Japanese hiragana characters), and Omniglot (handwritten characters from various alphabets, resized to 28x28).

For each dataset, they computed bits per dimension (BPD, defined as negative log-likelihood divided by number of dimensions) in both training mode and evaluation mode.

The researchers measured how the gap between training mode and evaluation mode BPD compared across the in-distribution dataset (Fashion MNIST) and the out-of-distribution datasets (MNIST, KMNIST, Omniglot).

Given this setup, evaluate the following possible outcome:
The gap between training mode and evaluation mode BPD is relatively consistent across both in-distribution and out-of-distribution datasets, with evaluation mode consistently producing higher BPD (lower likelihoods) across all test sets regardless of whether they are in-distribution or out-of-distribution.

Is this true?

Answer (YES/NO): NO